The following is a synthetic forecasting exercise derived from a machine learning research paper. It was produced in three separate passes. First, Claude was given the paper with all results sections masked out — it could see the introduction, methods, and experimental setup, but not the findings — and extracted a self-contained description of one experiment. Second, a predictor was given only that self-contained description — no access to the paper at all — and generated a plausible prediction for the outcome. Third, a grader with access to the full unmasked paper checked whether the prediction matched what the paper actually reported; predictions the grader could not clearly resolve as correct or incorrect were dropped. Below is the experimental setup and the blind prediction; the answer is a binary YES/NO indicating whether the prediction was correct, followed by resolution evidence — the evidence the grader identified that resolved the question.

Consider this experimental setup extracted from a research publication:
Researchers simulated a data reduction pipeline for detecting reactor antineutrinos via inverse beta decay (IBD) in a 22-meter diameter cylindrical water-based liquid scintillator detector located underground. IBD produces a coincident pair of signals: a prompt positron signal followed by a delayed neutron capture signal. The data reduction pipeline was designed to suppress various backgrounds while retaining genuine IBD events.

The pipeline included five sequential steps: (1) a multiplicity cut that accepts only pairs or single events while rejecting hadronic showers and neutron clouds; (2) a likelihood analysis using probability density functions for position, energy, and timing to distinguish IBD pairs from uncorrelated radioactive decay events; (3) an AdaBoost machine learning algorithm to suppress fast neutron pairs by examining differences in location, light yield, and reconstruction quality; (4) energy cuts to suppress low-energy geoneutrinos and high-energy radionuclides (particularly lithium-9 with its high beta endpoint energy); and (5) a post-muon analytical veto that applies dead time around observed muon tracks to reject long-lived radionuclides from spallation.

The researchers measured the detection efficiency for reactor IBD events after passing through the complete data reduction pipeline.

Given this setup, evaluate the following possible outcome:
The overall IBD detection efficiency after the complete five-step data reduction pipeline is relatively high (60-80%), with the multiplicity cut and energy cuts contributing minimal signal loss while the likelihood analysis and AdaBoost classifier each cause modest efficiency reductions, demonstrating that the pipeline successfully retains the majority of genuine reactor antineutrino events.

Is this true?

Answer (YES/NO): NO